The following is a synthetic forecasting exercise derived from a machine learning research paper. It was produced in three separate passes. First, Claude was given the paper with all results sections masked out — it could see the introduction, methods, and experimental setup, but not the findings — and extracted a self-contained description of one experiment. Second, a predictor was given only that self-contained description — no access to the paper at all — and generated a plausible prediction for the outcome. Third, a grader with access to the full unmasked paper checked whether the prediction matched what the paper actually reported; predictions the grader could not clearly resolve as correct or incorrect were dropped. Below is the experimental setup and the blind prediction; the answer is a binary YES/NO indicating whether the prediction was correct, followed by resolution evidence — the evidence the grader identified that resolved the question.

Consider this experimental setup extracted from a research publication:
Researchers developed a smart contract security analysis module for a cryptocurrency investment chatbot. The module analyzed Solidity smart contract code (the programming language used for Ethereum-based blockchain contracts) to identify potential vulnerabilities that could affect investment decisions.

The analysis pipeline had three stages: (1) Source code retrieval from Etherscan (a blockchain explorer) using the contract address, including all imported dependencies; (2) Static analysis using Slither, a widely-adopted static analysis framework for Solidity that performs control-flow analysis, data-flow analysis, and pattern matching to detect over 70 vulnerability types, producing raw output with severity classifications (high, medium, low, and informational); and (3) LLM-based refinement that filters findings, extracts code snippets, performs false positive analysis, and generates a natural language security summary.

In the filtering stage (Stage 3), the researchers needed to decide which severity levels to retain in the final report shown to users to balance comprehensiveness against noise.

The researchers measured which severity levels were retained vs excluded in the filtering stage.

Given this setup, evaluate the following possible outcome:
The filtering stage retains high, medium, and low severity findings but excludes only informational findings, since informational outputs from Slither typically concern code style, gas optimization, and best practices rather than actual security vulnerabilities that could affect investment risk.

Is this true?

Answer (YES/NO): NO